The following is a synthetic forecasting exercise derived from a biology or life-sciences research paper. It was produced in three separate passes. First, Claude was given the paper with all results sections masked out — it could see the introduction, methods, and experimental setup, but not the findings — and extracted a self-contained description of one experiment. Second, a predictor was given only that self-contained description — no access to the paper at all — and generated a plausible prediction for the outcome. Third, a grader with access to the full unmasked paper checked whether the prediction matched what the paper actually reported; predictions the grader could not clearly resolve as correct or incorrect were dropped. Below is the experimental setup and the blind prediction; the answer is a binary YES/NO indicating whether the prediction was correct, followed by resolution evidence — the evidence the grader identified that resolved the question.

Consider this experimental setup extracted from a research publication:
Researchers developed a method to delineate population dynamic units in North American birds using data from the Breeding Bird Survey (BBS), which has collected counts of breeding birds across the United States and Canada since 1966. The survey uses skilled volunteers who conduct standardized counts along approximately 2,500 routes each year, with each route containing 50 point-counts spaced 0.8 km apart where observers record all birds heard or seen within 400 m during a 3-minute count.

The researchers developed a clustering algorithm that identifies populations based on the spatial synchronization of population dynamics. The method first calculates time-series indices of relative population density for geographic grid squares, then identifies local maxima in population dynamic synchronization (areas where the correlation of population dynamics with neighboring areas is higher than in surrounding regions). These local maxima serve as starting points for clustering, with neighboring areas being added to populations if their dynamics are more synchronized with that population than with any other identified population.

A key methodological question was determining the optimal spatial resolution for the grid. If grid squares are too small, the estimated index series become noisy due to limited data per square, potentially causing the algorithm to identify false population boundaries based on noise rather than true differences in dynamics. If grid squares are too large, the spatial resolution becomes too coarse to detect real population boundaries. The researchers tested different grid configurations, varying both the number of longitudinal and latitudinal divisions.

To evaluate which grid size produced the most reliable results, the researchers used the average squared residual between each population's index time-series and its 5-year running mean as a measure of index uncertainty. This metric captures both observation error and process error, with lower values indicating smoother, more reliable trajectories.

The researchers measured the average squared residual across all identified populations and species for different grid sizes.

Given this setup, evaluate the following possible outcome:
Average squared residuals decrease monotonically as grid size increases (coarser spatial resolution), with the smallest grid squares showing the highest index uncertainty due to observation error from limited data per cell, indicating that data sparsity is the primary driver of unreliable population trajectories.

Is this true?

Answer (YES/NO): NO